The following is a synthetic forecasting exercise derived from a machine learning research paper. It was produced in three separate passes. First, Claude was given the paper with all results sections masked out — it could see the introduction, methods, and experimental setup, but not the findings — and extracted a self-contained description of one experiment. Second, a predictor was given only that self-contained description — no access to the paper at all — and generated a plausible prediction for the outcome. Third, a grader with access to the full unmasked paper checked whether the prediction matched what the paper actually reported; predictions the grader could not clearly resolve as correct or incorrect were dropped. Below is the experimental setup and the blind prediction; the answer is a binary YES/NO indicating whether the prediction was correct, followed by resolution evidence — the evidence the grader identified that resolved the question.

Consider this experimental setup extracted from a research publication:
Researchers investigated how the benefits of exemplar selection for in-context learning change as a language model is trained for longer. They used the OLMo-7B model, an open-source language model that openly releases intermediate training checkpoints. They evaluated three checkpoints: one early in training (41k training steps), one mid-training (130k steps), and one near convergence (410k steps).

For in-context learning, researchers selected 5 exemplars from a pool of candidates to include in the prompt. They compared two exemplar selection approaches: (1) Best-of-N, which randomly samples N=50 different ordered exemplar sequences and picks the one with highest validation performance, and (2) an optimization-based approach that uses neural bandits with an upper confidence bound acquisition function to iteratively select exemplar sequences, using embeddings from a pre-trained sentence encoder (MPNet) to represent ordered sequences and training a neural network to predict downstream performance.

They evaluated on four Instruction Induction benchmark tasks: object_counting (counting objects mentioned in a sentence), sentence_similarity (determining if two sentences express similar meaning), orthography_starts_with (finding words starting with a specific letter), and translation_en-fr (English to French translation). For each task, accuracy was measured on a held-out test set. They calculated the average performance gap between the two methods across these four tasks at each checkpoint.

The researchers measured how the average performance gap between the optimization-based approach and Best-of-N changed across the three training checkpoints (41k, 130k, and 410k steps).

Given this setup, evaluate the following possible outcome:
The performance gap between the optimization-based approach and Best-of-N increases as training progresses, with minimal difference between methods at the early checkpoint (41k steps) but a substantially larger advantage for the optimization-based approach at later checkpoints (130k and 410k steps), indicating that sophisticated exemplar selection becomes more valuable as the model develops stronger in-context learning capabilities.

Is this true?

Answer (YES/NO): NO